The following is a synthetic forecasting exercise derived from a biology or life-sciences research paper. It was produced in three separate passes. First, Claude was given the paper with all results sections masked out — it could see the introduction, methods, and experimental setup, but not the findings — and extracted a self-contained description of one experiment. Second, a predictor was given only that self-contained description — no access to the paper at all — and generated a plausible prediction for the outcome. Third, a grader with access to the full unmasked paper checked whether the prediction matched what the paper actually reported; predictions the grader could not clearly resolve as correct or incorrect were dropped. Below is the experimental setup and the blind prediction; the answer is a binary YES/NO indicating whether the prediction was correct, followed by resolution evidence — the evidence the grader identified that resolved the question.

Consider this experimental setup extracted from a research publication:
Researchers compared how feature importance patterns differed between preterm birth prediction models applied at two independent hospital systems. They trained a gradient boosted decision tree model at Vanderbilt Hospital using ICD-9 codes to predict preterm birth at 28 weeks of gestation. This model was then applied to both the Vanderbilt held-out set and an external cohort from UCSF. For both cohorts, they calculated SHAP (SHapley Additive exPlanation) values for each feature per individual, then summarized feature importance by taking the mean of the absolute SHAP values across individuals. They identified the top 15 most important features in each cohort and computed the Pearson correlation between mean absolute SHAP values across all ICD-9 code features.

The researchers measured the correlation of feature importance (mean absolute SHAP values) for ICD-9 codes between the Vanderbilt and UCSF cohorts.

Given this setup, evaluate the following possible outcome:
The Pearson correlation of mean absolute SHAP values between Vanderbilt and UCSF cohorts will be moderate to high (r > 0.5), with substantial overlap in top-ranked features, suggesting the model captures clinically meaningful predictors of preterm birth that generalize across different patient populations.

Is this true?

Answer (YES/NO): YES